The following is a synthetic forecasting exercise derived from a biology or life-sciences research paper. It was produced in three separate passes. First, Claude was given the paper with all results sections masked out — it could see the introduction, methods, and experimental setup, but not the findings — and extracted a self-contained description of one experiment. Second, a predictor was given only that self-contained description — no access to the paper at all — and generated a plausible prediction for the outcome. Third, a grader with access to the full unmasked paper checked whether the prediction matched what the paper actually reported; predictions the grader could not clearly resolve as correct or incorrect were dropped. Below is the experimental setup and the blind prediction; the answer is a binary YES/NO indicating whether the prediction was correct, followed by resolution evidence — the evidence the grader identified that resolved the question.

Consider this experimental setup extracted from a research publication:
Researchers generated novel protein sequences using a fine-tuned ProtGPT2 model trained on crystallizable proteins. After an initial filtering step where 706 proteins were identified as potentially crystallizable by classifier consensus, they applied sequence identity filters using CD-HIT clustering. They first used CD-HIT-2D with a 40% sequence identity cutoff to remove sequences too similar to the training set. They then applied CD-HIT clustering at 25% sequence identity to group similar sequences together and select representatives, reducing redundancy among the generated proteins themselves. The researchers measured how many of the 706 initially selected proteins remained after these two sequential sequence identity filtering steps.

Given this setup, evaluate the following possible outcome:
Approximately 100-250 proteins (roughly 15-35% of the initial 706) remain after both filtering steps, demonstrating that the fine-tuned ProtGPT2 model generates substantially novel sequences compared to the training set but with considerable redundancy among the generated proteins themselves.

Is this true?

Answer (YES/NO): NO